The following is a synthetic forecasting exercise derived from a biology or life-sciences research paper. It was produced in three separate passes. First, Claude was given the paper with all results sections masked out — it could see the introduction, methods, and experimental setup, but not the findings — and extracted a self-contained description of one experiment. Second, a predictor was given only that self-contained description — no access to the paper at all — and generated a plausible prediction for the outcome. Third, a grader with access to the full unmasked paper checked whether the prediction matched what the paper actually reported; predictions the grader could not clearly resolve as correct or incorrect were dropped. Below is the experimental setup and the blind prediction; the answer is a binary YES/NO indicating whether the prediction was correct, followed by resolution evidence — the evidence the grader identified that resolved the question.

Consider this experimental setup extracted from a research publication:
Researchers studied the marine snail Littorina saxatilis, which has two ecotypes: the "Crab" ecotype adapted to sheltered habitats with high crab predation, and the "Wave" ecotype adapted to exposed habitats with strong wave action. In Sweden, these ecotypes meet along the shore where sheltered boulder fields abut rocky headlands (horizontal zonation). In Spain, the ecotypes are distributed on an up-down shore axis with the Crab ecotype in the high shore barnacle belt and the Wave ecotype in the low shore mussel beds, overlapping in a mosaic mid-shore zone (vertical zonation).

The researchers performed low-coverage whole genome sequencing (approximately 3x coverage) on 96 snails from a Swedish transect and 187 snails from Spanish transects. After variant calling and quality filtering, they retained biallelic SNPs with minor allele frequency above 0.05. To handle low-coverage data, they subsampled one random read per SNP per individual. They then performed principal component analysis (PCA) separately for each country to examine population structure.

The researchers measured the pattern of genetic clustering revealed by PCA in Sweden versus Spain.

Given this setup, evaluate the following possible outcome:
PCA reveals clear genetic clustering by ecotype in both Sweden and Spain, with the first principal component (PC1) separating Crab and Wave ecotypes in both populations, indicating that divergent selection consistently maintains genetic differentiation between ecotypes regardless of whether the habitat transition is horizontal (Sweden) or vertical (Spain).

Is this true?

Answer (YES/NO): NO